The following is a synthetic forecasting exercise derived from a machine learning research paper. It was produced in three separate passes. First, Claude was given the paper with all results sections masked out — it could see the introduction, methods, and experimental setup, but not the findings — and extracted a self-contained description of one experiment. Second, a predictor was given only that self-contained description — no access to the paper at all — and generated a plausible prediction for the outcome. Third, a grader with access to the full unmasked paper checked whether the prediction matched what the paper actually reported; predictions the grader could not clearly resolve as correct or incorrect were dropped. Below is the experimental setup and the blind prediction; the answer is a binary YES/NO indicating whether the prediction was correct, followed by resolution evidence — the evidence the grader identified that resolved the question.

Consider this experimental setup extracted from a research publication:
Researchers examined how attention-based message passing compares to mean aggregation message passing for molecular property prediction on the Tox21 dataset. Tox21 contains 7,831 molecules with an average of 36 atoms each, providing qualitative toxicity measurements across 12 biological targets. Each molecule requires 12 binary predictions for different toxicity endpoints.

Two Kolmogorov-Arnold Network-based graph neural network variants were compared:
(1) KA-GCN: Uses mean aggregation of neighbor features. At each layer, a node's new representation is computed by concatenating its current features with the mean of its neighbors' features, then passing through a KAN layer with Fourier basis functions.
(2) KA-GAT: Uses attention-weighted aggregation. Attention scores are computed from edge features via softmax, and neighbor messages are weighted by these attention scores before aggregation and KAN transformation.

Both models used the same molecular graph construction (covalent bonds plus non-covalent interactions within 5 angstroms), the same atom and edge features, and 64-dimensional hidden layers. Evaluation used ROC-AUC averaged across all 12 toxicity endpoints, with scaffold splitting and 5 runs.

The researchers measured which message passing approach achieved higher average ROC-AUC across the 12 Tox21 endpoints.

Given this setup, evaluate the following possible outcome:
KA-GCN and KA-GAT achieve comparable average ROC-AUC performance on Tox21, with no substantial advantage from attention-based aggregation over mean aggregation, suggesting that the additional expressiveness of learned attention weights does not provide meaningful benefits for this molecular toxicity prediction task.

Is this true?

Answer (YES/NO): YES